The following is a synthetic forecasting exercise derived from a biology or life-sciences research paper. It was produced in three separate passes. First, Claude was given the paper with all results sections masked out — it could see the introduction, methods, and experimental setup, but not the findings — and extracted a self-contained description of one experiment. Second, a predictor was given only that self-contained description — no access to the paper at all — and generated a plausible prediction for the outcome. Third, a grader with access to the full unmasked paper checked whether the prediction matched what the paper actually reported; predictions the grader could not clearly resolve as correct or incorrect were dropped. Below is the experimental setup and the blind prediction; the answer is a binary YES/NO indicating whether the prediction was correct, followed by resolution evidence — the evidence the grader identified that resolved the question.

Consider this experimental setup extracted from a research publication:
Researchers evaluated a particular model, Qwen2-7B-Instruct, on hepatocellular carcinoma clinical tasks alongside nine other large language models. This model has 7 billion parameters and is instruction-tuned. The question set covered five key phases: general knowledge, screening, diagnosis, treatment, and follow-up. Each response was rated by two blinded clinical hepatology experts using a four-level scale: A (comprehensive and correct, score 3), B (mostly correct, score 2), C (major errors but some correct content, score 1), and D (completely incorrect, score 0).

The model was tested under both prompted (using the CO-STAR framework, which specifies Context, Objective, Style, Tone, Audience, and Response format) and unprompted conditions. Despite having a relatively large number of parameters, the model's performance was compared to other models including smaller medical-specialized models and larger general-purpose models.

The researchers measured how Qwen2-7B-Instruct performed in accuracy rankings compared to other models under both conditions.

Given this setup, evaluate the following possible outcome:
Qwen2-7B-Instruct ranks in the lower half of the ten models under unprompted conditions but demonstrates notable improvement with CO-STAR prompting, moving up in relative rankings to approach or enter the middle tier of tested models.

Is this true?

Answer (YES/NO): NO